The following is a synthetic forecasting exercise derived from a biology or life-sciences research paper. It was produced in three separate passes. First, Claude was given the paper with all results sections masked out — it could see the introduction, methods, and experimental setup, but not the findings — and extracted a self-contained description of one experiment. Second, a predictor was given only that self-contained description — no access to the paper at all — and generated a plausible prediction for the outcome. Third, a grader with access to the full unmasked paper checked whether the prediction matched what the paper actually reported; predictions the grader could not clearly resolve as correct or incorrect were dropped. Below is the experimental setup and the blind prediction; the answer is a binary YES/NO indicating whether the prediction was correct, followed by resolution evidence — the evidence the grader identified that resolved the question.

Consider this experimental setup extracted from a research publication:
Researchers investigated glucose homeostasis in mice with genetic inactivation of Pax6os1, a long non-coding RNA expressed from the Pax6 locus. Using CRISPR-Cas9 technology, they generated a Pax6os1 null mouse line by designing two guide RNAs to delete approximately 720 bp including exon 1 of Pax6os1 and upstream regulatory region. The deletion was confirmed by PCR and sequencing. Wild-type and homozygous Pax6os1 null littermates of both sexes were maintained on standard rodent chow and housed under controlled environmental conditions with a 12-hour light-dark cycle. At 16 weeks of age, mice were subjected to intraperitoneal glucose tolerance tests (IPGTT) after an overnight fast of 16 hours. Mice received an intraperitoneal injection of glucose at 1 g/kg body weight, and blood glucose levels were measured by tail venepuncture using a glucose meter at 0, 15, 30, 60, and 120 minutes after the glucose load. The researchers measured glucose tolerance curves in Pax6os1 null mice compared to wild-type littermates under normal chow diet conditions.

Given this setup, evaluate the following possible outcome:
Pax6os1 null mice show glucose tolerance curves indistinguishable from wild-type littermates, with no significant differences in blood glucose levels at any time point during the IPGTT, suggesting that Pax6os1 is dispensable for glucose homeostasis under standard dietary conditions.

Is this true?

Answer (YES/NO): YES